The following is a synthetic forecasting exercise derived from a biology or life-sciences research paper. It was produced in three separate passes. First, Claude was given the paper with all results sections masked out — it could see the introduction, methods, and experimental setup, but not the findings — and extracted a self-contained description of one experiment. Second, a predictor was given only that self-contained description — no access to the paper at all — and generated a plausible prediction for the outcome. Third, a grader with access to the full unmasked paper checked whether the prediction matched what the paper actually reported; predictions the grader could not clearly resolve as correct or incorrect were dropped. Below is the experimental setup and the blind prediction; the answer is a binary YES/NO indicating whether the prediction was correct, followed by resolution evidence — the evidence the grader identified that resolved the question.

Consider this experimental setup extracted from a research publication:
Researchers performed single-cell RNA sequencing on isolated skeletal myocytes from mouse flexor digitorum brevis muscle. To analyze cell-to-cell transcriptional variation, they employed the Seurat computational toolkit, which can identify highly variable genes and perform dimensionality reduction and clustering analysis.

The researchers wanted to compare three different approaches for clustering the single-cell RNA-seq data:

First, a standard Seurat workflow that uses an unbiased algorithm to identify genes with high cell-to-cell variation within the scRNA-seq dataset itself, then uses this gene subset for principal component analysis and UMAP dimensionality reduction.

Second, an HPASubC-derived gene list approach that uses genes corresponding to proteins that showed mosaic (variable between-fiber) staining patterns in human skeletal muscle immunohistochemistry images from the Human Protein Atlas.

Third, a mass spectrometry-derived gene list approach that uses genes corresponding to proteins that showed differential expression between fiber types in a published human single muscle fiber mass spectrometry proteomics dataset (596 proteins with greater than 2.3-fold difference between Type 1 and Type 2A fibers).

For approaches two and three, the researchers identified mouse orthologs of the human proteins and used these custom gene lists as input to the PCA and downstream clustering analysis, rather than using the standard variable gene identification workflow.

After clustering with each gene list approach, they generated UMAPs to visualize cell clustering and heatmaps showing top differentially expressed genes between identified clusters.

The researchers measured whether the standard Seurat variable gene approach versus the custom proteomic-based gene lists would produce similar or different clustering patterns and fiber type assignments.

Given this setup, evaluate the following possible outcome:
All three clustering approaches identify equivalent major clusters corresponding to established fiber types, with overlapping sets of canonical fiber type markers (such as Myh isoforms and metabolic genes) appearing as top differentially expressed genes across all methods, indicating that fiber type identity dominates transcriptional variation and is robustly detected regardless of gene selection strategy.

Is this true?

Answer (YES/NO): YES